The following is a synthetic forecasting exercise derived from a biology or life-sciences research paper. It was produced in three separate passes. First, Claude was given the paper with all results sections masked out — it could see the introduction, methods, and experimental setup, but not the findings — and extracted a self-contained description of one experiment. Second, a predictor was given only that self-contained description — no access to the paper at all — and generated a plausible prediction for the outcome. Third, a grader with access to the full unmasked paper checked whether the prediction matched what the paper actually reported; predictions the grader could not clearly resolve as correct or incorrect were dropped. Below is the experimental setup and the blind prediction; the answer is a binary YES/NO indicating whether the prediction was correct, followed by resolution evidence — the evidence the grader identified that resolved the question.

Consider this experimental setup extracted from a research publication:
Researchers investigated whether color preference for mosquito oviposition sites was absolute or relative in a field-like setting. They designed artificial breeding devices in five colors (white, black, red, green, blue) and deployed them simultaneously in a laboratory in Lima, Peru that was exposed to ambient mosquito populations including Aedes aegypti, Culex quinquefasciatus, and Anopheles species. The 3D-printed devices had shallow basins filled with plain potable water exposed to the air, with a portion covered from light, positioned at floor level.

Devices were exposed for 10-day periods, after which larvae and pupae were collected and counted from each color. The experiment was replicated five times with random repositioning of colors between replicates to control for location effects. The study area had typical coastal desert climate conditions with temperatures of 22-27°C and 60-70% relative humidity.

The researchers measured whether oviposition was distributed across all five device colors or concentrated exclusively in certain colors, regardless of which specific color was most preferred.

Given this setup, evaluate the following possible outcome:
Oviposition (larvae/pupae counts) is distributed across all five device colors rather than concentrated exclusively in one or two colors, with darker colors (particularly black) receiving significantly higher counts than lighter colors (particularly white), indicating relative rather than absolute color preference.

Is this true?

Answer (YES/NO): NO